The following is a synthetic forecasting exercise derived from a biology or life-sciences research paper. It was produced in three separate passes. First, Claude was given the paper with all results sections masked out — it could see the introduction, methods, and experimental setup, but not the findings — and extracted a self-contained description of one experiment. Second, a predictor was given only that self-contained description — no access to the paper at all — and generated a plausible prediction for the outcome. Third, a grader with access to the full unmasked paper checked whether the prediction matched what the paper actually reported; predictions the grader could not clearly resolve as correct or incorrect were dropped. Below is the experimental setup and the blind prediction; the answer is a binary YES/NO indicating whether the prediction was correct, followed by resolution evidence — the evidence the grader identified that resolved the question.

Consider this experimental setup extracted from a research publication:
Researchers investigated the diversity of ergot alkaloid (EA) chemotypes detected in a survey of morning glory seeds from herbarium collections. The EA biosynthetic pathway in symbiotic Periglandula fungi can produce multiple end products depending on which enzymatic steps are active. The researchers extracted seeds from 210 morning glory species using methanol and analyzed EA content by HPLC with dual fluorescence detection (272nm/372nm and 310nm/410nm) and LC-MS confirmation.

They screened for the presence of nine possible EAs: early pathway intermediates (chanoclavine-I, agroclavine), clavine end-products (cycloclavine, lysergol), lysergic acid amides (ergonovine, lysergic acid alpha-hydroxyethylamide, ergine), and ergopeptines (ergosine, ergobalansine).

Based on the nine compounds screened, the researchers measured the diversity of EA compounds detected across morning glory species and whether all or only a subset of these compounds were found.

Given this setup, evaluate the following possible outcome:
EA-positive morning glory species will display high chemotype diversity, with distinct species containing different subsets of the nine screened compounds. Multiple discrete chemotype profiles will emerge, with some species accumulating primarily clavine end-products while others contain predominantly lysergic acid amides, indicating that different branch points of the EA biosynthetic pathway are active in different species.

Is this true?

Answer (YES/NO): NO